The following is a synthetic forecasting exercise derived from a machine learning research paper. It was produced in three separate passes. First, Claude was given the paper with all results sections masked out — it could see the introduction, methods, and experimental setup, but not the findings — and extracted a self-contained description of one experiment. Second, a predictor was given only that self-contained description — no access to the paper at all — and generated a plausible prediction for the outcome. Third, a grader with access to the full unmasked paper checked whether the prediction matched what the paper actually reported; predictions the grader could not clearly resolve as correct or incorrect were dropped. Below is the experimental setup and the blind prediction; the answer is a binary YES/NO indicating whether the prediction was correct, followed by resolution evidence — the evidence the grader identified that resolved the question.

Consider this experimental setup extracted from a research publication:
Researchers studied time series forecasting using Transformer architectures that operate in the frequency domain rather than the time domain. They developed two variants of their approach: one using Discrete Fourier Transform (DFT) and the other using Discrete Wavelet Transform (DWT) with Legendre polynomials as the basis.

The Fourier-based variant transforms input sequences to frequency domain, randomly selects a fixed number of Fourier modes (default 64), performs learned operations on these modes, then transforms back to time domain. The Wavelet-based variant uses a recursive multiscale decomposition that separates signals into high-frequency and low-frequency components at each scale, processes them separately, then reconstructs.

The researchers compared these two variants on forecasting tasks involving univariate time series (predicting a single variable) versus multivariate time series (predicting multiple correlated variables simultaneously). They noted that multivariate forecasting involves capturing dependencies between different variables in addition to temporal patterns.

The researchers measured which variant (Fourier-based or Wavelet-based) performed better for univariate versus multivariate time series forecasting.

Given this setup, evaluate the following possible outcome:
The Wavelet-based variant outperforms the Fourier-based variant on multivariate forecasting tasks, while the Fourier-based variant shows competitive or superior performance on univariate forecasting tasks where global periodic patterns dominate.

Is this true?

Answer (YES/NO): YES